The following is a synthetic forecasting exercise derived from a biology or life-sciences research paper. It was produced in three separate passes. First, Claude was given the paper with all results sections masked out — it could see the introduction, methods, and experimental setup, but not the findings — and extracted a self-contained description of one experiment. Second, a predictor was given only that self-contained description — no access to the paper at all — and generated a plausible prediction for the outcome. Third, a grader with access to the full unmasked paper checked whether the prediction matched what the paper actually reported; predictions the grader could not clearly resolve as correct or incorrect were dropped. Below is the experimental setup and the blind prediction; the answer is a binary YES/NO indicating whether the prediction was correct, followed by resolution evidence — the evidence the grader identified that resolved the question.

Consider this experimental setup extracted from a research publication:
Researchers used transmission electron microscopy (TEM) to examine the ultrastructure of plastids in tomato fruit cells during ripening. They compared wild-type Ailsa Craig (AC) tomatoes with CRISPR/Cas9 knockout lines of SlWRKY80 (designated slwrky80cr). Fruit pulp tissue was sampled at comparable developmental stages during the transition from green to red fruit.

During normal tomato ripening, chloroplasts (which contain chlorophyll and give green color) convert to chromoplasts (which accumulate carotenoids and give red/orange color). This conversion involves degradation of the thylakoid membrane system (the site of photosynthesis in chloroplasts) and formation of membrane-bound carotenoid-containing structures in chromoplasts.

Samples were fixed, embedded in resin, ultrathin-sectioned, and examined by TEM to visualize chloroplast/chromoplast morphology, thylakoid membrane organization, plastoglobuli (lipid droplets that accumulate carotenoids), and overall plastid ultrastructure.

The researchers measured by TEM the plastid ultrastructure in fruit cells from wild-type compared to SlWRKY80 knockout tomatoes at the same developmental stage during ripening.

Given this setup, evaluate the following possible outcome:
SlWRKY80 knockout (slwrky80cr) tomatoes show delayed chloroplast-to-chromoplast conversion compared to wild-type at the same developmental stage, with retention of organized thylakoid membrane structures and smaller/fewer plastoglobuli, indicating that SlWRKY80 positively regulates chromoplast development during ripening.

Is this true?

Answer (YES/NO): YES